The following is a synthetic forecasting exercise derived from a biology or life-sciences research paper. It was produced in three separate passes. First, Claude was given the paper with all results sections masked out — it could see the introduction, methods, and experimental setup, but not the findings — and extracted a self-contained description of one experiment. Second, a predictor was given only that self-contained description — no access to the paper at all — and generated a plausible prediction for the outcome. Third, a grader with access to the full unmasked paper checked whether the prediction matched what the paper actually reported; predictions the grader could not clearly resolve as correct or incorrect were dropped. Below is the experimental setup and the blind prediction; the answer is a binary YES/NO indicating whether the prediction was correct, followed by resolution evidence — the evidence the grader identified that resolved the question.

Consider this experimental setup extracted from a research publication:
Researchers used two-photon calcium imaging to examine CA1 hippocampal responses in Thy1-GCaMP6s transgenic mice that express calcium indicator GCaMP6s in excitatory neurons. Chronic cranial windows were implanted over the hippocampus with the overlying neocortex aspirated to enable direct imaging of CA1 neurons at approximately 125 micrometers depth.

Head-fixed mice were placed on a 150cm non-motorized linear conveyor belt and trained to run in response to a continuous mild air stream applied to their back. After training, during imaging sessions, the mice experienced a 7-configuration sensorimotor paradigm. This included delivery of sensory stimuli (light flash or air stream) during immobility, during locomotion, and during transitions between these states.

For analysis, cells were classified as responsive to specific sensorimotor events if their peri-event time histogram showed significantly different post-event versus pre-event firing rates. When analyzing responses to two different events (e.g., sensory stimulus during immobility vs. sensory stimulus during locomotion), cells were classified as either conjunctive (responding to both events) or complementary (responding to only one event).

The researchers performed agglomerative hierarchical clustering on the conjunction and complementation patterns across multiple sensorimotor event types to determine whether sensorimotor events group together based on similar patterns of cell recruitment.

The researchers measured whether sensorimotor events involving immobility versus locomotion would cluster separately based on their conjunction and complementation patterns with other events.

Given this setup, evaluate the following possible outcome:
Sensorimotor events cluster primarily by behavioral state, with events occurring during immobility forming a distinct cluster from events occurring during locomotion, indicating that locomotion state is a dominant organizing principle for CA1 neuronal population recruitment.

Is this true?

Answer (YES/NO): YES